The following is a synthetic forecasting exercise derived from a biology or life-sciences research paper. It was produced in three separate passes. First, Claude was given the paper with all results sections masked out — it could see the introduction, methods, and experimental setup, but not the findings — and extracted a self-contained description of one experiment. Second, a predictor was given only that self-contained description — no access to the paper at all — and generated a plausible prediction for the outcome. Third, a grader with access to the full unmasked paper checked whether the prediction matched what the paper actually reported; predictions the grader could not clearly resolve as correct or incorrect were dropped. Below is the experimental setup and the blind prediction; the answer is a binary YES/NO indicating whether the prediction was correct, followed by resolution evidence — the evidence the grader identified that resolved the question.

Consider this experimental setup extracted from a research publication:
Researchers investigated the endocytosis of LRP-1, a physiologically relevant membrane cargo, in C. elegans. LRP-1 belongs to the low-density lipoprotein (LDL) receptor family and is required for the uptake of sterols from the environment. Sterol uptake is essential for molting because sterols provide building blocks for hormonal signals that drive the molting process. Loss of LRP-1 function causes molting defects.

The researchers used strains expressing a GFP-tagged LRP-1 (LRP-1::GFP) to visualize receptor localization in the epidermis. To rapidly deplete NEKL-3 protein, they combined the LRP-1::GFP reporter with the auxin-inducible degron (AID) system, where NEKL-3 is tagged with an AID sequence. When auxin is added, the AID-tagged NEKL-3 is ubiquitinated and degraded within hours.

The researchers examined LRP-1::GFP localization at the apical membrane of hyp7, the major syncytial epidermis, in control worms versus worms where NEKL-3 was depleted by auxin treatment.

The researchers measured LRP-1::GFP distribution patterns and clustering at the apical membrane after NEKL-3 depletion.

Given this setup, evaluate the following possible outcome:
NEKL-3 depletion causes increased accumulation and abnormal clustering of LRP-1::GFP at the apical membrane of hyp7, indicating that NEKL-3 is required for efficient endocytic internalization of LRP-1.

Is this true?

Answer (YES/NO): NO